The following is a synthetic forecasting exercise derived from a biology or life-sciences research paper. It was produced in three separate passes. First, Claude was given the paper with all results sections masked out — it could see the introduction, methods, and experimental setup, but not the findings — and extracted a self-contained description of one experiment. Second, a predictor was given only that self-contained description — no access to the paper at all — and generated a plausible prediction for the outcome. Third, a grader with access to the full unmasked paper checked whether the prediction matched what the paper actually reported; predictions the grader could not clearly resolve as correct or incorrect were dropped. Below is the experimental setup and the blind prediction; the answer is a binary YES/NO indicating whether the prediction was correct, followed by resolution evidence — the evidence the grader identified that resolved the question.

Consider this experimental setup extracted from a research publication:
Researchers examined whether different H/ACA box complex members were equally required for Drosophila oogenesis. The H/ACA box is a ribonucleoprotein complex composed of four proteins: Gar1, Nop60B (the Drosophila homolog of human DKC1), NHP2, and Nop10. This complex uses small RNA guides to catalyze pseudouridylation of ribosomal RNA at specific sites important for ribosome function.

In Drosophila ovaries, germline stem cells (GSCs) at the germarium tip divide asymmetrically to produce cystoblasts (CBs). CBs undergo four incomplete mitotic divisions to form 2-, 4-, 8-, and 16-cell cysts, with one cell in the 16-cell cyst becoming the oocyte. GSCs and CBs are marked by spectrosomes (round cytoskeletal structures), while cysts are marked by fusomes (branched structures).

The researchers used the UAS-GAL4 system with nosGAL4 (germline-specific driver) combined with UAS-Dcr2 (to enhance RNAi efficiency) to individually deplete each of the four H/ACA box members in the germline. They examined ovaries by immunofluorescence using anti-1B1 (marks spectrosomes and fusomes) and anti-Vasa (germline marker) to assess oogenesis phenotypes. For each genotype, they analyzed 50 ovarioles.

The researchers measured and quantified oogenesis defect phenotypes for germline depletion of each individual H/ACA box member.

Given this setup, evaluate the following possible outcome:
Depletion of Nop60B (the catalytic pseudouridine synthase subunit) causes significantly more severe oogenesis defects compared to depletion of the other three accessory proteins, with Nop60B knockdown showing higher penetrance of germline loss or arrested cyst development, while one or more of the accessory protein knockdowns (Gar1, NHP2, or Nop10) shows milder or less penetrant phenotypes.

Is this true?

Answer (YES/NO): NO